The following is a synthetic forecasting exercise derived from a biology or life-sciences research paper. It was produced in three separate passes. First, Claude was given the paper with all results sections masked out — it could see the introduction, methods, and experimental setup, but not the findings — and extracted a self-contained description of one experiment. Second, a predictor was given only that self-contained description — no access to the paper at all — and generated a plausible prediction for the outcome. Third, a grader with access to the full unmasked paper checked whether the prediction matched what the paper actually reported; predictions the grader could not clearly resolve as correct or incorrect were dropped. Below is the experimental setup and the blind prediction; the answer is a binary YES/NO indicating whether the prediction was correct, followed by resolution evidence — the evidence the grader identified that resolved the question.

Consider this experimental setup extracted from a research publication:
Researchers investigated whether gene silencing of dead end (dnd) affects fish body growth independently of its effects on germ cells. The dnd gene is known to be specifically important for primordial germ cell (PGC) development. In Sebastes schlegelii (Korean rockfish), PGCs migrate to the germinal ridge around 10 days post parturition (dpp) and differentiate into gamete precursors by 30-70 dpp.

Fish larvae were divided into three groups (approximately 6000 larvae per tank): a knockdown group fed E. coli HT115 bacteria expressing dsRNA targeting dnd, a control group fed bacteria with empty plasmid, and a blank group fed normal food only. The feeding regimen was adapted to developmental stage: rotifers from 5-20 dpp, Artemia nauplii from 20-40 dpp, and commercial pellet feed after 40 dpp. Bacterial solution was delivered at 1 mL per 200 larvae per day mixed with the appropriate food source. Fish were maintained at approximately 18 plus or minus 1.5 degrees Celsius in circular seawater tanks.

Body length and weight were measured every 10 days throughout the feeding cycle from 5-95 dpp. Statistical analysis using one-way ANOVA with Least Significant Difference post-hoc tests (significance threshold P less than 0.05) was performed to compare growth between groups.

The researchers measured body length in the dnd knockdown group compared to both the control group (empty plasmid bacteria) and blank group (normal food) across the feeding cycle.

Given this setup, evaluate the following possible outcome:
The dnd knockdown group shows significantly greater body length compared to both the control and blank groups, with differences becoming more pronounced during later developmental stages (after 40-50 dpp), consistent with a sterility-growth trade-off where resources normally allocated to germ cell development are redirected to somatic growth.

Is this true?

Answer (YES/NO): NO